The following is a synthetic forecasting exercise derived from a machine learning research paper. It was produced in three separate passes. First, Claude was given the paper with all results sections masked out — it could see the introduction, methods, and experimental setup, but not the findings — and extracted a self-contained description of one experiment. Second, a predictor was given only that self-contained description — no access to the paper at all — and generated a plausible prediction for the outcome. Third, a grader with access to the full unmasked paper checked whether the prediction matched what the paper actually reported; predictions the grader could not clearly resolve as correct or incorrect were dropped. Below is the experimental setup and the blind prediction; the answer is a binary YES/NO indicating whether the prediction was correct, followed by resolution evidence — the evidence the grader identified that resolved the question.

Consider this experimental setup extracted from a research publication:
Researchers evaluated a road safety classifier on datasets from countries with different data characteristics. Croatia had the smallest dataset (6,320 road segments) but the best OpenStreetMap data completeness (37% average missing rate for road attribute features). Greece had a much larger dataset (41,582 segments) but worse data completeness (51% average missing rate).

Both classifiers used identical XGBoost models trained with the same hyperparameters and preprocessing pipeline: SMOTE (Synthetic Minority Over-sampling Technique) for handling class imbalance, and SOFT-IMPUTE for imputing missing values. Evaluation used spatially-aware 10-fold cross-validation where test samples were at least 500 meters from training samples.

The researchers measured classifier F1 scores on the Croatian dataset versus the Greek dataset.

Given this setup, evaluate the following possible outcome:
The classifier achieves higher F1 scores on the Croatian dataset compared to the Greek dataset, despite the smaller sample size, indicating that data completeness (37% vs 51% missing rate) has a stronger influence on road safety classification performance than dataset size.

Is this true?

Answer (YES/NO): YES